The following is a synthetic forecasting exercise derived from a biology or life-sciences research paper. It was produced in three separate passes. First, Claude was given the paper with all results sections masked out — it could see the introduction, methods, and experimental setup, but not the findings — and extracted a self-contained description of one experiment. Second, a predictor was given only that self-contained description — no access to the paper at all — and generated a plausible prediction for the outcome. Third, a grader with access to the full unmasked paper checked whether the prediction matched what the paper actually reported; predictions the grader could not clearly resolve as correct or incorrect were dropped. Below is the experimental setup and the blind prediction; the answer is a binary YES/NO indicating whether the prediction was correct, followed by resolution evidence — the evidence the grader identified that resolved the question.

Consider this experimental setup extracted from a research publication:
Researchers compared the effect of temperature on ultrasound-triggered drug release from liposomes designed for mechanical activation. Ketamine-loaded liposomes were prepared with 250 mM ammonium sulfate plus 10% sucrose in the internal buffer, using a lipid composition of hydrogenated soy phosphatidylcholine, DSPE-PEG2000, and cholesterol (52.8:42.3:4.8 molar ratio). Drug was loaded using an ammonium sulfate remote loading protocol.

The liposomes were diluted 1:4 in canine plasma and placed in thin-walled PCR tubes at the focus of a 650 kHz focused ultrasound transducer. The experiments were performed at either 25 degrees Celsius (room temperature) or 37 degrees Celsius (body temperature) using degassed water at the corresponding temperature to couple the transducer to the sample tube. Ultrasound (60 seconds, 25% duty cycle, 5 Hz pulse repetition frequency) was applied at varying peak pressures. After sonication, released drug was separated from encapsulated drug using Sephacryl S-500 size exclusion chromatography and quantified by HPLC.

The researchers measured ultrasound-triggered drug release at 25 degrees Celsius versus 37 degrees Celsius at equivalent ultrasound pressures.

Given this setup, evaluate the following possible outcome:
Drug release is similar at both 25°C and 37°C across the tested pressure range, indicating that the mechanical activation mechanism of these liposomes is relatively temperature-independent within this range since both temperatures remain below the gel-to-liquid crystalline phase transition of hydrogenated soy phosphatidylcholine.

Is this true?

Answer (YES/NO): NO